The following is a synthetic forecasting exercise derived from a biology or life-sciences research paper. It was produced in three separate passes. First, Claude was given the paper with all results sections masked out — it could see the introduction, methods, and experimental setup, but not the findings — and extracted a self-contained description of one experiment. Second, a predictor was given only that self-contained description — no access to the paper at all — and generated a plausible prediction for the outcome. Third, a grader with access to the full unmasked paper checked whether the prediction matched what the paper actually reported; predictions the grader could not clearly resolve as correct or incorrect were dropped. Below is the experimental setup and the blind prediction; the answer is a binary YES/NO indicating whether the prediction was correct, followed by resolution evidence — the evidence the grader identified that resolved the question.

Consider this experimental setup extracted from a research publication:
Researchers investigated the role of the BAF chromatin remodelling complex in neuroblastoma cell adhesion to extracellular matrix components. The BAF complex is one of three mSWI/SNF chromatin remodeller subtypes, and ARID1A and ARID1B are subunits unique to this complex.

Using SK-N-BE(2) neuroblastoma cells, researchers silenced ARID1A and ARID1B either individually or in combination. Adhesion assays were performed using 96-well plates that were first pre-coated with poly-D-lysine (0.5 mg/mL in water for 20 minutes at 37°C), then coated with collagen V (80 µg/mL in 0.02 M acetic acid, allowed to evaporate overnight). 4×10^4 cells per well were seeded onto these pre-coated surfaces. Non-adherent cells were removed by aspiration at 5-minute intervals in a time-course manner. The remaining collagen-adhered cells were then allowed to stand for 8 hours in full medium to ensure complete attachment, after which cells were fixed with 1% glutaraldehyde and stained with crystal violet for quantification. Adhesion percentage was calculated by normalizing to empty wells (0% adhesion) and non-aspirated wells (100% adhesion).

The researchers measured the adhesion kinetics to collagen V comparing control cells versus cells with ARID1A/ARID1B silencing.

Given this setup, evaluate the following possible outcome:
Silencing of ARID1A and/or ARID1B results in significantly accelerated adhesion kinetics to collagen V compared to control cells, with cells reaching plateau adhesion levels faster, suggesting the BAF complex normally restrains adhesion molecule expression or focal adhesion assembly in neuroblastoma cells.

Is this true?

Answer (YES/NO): NO